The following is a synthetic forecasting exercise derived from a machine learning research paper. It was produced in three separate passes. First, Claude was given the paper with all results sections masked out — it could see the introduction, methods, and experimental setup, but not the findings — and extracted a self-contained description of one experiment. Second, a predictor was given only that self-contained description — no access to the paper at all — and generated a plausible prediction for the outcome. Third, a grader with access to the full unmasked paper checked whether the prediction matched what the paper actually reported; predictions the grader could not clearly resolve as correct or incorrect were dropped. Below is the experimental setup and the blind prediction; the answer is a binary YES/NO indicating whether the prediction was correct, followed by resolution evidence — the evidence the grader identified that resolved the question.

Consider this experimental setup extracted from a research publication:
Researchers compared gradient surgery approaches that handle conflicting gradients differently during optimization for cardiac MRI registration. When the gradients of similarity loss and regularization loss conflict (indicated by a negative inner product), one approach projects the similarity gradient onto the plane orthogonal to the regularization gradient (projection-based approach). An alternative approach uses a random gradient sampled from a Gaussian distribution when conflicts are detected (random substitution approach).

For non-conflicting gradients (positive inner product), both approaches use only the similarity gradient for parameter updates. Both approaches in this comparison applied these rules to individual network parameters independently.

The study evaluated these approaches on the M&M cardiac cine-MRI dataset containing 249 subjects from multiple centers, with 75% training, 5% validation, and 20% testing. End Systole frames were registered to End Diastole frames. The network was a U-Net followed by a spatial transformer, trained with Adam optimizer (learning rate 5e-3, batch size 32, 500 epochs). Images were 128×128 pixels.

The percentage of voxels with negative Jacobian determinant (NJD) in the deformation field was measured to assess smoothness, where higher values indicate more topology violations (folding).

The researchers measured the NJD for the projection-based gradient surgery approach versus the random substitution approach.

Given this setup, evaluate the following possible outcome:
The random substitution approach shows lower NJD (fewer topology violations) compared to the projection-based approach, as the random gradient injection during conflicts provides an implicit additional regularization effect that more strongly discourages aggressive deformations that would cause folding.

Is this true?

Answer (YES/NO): YES